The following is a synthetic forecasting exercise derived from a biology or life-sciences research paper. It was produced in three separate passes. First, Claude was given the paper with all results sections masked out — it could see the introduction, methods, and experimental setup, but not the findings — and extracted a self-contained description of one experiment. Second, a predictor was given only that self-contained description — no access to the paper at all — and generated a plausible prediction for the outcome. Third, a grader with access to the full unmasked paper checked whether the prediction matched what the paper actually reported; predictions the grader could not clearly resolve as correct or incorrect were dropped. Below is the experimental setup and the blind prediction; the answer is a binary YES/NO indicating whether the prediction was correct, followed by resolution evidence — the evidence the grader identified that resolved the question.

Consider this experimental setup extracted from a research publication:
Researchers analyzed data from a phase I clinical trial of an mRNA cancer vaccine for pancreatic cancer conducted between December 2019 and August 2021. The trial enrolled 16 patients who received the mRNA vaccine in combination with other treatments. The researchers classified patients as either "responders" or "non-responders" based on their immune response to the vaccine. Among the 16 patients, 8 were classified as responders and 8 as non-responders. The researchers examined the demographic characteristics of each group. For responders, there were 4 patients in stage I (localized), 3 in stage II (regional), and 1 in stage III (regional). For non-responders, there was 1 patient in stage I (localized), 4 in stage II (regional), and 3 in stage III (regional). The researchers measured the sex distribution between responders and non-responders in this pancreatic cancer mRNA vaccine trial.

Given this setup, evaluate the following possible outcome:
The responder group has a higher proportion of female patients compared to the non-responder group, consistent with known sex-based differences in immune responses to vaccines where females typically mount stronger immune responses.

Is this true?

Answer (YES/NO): YES